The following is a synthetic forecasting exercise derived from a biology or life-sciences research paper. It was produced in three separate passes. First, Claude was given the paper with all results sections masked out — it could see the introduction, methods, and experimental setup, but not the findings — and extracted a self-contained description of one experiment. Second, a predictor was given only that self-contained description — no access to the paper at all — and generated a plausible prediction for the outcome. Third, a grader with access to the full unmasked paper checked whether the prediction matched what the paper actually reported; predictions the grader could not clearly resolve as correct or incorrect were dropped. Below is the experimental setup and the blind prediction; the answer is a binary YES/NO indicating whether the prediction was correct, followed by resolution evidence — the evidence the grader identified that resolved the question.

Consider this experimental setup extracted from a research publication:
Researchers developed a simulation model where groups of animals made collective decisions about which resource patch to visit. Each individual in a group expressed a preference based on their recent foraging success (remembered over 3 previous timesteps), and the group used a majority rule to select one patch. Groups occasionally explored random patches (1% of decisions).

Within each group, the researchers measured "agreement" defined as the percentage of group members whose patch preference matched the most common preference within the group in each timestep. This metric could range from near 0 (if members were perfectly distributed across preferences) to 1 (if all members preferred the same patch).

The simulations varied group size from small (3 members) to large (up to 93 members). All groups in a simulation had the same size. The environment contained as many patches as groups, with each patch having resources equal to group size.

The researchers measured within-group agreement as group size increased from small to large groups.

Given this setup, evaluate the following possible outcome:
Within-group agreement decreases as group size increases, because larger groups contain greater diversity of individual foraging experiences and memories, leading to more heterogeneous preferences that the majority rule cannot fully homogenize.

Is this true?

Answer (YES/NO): NO